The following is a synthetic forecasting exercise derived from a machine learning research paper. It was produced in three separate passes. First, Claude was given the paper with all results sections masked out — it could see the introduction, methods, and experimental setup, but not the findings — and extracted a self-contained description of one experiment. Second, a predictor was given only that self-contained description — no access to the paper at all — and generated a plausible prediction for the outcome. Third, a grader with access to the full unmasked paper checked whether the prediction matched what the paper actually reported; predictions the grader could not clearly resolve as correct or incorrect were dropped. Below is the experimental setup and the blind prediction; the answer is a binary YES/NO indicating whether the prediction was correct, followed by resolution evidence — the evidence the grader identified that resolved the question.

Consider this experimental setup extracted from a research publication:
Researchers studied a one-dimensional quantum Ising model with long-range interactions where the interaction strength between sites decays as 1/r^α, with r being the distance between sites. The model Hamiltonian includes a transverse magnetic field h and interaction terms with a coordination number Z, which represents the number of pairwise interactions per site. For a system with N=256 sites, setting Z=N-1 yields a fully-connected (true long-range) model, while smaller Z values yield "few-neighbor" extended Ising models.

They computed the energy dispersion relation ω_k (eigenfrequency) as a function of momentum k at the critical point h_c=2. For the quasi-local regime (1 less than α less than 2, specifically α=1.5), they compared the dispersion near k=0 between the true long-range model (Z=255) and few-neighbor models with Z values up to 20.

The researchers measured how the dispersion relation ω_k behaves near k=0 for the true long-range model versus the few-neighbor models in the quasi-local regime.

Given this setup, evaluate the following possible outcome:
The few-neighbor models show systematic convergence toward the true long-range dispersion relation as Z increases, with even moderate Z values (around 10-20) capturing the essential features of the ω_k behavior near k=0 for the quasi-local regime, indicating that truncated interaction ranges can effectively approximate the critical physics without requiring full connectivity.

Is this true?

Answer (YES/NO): NO